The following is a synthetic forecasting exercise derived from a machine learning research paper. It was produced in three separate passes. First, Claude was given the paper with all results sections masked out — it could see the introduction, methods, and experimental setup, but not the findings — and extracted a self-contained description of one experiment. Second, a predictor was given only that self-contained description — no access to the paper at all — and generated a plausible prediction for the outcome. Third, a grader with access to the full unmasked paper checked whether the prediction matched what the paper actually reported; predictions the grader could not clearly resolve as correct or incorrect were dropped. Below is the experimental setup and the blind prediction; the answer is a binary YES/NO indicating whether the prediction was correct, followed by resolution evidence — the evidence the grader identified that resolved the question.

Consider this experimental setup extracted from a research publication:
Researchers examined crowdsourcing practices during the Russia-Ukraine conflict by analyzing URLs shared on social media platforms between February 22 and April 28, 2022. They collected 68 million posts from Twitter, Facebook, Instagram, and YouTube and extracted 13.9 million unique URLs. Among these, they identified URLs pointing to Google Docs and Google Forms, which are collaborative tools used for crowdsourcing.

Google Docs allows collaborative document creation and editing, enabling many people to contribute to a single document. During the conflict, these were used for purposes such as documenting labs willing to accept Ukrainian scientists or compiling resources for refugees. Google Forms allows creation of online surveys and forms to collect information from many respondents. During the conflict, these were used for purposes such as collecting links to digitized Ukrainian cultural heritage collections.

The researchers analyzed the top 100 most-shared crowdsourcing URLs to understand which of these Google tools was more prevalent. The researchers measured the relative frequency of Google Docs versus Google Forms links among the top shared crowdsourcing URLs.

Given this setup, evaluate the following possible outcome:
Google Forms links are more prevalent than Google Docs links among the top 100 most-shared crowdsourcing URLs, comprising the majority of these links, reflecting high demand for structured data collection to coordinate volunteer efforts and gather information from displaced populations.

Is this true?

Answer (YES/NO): NO